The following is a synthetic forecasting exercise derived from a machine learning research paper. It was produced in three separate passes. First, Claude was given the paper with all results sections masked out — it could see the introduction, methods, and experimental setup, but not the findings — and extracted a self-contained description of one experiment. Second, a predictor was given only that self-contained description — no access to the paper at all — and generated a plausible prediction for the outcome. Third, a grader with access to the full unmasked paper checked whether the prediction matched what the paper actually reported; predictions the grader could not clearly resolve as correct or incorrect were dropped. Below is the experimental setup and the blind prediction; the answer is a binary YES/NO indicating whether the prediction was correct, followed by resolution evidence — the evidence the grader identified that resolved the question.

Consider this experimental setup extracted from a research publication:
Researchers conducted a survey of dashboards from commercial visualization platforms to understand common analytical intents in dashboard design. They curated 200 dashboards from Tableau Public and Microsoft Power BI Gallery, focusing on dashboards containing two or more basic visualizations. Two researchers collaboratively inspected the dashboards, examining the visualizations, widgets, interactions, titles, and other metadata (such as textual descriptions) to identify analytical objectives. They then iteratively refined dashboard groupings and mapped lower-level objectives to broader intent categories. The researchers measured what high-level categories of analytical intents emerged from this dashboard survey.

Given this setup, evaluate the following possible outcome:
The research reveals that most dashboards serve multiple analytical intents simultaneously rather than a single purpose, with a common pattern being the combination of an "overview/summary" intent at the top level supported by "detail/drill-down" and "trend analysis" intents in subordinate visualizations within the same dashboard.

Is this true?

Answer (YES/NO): NO